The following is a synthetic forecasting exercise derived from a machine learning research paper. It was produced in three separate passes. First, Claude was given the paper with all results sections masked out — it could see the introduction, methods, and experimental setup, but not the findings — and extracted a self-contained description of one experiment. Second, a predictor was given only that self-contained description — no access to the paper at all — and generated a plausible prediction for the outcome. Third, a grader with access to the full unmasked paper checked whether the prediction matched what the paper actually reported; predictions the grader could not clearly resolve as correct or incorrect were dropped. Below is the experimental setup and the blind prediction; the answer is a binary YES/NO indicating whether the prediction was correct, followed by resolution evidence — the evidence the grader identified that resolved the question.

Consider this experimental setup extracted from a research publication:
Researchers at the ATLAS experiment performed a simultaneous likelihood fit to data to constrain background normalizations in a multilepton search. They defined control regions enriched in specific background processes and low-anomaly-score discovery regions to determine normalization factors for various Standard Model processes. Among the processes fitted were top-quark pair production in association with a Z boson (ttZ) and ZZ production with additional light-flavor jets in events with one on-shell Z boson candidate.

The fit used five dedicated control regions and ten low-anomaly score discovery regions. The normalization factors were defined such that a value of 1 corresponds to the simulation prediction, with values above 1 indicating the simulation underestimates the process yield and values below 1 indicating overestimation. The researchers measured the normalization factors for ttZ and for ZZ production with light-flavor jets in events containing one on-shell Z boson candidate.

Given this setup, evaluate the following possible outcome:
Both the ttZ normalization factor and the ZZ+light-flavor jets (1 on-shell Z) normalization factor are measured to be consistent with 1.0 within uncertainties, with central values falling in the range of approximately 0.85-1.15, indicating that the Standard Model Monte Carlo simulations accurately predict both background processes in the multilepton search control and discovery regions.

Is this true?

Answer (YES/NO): NO